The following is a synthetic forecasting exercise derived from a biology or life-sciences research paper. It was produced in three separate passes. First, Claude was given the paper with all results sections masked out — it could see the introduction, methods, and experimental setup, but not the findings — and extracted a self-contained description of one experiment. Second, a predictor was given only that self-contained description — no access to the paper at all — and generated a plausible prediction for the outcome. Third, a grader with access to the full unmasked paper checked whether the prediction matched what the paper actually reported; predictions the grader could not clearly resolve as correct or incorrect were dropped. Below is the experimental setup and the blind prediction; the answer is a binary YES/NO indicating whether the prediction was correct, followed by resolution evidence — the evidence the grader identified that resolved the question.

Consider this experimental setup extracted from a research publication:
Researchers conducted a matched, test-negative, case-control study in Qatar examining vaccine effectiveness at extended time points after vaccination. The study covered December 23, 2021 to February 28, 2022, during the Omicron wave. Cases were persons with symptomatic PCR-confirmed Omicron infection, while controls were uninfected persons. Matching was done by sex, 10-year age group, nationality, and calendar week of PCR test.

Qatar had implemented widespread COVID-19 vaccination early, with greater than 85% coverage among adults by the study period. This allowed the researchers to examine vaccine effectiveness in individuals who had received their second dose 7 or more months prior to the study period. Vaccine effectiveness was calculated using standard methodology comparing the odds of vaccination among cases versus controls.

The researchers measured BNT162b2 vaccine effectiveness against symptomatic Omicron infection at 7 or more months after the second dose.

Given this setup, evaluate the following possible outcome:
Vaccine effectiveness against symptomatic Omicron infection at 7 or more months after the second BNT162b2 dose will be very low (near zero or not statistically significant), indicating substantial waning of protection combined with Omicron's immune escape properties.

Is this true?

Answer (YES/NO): YES